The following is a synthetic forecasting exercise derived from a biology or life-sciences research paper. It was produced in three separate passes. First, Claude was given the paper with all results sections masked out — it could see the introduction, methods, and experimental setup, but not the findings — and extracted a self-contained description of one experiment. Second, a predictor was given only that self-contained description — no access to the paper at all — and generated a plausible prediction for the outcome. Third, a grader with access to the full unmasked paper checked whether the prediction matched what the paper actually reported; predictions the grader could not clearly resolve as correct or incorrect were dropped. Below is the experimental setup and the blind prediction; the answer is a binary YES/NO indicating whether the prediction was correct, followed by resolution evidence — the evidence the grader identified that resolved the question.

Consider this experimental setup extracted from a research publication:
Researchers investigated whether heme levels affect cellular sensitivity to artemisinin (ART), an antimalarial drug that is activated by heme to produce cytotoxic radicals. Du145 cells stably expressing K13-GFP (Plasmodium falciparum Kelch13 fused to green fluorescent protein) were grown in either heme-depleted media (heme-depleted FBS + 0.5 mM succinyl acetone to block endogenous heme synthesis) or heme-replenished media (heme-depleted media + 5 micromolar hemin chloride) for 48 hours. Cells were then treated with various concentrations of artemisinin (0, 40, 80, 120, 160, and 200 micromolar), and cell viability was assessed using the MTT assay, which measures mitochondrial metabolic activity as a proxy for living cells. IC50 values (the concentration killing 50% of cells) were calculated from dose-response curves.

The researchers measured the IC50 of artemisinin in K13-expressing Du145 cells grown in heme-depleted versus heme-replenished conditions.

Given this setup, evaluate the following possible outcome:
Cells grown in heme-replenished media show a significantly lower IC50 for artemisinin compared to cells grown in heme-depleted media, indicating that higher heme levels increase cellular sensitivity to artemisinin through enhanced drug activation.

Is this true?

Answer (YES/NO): YES